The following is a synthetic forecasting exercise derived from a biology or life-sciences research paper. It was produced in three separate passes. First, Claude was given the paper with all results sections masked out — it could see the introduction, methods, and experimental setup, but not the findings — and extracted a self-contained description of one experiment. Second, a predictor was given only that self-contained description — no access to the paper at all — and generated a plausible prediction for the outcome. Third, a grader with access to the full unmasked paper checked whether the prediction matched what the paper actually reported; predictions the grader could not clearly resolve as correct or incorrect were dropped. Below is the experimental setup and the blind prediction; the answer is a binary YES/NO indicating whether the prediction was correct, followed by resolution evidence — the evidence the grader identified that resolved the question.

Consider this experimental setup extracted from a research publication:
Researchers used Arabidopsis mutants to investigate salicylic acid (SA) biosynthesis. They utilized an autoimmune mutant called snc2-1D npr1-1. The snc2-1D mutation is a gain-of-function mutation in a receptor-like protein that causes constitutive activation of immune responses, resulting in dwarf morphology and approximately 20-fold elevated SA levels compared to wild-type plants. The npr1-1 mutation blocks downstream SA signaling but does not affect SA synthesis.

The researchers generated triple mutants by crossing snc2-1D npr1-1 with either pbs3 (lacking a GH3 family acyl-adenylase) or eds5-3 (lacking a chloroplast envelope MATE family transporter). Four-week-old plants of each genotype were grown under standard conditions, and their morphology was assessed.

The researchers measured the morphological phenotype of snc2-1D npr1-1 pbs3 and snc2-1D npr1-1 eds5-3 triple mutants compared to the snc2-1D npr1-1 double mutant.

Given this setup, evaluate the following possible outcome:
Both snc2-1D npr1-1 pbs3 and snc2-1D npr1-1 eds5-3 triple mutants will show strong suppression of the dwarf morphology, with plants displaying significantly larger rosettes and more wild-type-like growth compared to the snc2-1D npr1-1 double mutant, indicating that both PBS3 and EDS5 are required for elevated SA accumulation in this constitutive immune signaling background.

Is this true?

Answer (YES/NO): NO